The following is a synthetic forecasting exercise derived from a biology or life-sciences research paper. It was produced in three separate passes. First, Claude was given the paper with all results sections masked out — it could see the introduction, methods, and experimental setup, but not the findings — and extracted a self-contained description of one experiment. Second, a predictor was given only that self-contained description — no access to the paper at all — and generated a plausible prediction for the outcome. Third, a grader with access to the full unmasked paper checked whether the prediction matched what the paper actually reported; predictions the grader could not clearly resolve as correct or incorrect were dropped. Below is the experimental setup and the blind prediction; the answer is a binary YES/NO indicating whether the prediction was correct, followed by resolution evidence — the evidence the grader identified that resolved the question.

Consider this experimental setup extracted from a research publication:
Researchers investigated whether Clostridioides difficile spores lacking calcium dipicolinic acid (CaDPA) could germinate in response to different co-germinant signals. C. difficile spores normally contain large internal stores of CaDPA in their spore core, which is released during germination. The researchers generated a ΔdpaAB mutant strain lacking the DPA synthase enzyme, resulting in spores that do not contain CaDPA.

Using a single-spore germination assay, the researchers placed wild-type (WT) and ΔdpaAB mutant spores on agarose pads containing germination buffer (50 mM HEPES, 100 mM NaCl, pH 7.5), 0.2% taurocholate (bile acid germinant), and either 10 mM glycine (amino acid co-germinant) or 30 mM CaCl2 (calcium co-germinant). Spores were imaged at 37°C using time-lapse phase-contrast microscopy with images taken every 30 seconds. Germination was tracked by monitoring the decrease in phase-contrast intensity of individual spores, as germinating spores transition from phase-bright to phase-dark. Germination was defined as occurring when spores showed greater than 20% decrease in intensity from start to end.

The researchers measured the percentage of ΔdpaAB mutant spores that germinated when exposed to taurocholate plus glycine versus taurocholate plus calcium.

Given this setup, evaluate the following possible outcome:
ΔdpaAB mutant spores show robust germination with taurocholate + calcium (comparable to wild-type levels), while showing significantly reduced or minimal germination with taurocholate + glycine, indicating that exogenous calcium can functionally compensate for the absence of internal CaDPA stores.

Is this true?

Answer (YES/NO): YES